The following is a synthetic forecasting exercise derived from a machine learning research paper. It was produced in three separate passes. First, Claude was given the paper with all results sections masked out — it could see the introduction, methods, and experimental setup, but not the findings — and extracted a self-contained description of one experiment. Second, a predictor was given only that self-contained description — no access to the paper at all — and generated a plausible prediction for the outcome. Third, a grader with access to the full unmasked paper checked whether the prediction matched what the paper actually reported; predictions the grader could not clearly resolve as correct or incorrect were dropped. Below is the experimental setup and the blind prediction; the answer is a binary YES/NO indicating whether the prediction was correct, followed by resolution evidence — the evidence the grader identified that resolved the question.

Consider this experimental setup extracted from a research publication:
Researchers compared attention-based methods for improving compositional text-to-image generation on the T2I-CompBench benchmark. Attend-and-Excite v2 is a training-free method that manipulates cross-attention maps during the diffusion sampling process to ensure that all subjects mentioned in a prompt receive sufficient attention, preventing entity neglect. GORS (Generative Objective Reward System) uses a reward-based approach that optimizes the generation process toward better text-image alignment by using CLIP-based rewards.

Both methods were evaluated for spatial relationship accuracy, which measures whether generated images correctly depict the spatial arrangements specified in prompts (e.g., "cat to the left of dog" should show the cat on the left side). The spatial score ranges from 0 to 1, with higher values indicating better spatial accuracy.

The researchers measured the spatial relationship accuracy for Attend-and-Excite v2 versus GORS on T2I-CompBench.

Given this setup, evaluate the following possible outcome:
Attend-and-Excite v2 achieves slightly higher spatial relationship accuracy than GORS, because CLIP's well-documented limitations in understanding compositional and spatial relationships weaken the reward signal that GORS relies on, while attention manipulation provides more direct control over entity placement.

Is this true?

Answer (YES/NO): NO